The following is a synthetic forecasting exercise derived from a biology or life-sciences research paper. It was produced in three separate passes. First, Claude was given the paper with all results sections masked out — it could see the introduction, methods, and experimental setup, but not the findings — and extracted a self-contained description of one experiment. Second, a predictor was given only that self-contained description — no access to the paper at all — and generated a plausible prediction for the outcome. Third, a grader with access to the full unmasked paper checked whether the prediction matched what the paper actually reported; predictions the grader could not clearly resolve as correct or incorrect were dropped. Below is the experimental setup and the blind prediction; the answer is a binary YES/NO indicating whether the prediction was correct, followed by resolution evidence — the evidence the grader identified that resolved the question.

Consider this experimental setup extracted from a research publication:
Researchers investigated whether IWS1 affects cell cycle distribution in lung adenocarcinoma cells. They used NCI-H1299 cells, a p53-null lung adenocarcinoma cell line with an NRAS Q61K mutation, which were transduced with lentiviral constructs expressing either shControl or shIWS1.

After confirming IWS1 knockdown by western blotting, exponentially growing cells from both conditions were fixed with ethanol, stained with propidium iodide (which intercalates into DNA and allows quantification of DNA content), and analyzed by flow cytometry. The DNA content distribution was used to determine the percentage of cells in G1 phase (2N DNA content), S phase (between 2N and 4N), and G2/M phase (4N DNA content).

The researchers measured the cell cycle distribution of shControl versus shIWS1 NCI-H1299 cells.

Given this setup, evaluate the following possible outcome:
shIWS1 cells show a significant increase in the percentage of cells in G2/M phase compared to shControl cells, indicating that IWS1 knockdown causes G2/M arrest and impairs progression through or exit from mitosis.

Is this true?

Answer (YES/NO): YES